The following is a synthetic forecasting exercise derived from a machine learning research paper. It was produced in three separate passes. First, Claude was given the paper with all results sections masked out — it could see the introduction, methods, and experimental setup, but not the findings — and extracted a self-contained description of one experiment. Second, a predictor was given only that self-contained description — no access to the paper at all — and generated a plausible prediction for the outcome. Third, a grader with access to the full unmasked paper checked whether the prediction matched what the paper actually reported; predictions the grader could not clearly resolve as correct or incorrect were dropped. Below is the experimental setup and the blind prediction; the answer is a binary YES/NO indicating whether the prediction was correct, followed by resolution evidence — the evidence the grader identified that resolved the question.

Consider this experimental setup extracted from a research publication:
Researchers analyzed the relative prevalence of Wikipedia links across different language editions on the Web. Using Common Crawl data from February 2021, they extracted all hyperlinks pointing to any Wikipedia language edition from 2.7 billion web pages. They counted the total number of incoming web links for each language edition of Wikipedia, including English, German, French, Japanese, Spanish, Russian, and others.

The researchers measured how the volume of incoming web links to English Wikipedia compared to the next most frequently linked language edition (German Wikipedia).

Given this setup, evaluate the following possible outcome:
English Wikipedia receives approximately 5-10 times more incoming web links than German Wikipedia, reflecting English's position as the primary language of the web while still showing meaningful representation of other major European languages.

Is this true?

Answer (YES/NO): YES